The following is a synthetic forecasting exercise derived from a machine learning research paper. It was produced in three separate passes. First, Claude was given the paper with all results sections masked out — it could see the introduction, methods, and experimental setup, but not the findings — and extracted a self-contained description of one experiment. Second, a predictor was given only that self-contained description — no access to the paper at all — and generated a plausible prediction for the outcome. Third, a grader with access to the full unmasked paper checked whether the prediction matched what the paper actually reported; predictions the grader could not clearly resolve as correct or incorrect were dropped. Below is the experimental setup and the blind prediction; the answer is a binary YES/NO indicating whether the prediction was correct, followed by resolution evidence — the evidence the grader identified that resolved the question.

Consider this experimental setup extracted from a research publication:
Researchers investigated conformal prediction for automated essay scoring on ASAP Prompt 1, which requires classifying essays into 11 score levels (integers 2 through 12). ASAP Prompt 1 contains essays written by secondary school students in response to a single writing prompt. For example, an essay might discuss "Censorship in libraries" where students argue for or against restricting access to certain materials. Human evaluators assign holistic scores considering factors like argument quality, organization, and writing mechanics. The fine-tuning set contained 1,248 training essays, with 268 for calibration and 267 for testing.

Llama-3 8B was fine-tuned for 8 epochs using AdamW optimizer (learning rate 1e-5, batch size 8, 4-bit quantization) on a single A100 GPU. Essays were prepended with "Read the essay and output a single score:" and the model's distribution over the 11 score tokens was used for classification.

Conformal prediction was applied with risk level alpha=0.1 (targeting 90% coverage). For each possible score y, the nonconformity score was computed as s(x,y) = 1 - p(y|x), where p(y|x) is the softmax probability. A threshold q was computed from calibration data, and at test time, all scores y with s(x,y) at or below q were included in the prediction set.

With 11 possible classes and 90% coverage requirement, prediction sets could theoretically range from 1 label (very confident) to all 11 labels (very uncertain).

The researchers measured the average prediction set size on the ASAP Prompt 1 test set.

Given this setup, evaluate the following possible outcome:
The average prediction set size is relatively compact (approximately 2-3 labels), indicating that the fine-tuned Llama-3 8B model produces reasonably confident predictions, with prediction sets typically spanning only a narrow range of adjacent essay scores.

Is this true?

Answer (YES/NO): YES